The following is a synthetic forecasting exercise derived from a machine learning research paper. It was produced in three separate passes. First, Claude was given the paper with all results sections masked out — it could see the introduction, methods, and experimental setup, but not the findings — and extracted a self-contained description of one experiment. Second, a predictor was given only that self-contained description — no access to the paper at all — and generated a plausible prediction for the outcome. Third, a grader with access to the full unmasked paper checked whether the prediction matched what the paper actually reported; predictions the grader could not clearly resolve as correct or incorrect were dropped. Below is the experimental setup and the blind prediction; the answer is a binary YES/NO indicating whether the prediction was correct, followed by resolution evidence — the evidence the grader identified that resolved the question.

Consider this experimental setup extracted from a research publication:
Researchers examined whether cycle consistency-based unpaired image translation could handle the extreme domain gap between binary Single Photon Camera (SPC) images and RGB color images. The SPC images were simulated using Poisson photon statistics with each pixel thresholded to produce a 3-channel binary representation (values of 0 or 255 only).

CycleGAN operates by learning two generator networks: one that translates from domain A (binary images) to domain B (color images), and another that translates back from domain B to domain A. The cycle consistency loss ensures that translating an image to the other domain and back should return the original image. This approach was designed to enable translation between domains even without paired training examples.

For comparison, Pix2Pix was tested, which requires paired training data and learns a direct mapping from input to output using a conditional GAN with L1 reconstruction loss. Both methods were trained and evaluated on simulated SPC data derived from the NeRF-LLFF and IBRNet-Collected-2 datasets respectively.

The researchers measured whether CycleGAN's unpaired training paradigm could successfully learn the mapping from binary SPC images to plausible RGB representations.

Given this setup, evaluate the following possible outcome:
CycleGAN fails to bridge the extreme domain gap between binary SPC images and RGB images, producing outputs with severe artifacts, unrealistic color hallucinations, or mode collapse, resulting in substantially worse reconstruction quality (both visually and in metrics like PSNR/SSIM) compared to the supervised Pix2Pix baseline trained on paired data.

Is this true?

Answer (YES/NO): YES